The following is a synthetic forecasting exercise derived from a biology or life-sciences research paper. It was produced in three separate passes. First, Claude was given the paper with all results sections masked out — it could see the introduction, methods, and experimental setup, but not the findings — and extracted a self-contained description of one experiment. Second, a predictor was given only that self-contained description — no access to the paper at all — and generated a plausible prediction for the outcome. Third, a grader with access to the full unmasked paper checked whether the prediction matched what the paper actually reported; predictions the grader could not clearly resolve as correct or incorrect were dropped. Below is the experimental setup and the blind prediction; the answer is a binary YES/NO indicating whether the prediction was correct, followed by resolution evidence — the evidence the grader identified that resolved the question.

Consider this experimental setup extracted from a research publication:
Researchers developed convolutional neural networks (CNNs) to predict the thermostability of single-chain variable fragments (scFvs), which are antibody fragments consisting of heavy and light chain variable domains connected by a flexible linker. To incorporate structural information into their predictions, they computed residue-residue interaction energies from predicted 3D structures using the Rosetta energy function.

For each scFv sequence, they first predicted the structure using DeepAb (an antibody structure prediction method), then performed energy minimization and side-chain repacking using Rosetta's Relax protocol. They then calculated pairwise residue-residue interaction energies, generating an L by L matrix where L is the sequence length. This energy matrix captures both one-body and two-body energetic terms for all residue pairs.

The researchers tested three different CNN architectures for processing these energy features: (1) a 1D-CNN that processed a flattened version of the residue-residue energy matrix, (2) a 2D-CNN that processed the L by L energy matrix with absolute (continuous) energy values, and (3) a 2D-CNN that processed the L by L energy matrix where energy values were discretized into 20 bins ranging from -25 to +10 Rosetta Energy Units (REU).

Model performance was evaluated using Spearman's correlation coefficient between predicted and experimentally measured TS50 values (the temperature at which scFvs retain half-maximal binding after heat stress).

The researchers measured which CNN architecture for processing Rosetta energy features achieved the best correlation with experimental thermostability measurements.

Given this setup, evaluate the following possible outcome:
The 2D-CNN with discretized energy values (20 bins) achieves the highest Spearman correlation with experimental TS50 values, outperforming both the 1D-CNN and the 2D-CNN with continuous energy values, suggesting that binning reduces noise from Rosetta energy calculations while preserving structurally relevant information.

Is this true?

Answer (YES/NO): YES